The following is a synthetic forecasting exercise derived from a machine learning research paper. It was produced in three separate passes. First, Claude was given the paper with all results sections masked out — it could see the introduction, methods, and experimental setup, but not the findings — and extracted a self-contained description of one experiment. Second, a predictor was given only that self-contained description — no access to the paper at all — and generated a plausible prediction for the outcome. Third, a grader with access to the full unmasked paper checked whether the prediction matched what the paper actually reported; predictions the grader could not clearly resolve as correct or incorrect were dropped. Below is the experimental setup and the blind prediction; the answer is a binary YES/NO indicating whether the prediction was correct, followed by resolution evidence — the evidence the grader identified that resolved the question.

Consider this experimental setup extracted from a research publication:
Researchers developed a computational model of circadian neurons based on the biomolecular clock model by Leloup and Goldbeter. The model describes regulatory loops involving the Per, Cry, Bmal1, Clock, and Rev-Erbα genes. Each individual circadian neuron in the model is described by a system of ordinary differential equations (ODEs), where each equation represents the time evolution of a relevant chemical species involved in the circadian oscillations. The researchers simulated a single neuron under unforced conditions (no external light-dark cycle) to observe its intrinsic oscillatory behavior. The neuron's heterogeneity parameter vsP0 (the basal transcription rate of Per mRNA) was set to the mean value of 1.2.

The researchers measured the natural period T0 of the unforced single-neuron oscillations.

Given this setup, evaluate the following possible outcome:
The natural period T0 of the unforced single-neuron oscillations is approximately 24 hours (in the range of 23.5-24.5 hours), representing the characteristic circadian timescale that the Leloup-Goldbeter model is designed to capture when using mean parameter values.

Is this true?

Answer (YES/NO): NO